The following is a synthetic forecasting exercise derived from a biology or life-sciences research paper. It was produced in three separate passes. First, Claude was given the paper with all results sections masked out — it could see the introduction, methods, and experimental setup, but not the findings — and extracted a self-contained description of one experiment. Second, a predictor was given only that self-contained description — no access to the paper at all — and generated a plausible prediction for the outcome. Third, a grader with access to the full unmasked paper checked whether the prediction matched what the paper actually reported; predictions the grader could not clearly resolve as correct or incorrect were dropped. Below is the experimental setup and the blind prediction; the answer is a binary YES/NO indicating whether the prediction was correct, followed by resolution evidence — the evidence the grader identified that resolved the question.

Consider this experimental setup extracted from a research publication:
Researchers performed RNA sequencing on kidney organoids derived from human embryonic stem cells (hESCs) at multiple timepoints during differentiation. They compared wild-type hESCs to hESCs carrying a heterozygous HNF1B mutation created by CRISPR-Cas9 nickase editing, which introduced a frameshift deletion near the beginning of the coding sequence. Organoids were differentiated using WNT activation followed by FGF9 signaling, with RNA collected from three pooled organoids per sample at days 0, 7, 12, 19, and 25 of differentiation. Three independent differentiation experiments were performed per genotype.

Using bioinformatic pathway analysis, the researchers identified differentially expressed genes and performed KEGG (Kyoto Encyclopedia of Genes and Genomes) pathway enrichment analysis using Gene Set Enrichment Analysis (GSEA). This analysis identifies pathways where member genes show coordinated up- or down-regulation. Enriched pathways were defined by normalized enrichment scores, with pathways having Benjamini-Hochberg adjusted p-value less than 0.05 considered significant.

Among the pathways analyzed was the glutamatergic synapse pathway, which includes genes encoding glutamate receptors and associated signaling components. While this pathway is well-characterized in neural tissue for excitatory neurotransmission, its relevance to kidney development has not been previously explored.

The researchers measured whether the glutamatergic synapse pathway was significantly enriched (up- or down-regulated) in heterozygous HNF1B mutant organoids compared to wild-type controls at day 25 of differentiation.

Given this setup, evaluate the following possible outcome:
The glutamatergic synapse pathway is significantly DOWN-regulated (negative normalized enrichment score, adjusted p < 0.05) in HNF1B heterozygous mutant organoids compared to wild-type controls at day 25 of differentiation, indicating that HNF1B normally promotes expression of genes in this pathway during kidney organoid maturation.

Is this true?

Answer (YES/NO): NO